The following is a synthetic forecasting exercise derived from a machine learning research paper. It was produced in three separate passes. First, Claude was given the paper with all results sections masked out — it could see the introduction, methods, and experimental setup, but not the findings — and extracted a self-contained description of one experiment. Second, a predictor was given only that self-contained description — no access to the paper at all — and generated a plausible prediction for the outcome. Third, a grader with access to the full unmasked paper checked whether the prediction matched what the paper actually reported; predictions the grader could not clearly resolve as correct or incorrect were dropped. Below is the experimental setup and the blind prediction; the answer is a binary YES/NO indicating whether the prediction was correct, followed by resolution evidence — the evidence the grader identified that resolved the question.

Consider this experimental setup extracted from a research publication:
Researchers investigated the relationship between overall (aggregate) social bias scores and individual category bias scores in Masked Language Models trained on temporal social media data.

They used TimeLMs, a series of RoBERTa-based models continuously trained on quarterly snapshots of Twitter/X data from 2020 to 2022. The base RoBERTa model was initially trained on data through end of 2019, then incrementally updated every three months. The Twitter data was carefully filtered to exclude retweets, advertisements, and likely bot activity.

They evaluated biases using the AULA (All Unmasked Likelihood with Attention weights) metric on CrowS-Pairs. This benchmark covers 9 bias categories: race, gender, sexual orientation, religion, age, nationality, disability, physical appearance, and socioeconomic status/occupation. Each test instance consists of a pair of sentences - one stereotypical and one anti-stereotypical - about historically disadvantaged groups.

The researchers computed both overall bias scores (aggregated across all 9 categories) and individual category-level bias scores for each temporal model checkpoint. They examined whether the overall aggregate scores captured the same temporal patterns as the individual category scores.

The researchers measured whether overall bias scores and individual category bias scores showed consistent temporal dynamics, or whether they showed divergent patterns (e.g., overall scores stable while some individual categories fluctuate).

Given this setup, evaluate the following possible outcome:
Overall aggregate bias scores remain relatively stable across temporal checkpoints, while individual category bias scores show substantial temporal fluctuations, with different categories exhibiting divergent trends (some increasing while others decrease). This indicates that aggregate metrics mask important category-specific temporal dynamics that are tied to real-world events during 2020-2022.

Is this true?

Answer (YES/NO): NO